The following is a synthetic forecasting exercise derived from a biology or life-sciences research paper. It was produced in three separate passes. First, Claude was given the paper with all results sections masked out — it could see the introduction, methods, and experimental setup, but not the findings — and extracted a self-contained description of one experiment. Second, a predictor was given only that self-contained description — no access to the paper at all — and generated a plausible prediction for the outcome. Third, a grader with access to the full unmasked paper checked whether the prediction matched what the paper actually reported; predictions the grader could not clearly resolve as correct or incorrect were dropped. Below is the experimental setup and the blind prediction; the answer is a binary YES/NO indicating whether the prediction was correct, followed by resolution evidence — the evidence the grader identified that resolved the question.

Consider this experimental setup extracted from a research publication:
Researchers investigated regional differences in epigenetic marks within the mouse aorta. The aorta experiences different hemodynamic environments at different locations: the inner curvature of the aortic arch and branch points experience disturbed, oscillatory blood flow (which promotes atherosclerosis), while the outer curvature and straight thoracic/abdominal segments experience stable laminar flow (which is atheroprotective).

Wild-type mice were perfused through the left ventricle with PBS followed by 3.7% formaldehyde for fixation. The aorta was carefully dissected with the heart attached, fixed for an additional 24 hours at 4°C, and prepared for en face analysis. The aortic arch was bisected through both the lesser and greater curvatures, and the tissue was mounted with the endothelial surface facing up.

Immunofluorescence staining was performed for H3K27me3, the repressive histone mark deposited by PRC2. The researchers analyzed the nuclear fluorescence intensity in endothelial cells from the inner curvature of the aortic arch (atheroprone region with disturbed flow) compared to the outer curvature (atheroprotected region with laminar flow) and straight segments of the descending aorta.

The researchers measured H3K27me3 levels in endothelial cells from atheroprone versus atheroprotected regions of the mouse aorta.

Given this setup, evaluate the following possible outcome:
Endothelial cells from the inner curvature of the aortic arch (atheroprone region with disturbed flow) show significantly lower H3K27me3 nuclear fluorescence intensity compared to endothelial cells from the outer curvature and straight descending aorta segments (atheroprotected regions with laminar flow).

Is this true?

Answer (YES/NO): NO